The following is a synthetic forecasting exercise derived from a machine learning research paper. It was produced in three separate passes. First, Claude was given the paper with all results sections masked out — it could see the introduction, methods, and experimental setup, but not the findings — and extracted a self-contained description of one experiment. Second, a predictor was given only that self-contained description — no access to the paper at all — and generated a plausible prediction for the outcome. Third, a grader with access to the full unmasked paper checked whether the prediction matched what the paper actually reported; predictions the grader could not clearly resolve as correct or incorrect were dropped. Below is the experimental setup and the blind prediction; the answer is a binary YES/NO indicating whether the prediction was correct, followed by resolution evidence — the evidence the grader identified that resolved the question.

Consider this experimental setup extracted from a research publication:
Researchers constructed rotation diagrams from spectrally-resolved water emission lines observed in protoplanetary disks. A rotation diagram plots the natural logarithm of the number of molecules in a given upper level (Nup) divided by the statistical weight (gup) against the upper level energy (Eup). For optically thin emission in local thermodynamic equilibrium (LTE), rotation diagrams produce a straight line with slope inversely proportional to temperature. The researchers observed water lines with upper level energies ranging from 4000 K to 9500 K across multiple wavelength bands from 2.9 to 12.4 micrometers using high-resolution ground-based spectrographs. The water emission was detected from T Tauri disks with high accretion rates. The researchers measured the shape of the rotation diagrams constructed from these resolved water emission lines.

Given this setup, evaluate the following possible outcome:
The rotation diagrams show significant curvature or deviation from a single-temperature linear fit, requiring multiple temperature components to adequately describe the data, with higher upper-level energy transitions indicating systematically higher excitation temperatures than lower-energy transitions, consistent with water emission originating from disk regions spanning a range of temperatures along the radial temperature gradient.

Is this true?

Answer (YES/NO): YES